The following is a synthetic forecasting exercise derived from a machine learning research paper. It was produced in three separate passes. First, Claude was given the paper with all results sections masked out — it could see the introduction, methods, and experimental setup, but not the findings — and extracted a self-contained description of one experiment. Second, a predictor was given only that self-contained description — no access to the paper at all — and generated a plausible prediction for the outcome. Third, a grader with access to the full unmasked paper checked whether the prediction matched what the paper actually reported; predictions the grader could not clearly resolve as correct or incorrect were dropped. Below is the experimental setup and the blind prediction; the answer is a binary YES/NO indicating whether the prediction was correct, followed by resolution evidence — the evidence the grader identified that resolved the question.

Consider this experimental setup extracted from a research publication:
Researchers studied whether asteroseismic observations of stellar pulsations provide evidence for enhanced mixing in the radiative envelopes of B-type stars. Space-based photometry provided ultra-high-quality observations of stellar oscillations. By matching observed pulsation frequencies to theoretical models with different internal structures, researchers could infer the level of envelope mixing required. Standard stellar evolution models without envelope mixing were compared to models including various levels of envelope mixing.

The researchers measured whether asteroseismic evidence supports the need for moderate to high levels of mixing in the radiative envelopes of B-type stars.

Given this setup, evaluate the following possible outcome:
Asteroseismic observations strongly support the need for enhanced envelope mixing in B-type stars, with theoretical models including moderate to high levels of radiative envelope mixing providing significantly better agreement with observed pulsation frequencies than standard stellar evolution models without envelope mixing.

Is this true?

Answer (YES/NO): YES